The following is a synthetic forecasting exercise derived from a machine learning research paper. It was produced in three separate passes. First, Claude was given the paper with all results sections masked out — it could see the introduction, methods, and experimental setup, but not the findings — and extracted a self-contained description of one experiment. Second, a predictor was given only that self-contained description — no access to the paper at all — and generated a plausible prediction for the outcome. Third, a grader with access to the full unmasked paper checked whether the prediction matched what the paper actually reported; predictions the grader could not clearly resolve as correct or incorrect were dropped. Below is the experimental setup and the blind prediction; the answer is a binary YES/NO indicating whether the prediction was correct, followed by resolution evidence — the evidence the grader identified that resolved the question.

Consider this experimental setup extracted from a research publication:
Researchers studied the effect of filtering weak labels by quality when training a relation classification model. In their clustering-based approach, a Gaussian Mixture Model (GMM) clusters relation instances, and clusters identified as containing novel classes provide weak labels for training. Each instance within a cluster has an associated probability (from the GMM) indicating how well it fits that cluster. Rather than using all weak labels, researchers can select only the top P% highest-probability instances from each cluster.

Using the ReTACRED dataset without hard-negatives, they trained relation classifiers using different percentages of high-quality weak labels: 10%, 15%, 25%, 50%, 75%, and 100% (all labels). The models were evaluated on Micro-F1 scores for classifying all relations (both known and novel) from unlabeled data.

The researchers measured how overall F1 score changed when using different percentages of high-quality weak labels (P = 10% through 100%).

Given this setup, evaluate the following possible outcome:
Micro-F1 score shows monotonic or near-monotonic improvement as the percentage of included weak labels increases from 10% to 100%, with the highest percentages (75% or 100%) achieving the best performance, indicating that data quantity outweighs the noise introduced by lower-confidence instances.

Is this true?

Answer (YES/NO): NO